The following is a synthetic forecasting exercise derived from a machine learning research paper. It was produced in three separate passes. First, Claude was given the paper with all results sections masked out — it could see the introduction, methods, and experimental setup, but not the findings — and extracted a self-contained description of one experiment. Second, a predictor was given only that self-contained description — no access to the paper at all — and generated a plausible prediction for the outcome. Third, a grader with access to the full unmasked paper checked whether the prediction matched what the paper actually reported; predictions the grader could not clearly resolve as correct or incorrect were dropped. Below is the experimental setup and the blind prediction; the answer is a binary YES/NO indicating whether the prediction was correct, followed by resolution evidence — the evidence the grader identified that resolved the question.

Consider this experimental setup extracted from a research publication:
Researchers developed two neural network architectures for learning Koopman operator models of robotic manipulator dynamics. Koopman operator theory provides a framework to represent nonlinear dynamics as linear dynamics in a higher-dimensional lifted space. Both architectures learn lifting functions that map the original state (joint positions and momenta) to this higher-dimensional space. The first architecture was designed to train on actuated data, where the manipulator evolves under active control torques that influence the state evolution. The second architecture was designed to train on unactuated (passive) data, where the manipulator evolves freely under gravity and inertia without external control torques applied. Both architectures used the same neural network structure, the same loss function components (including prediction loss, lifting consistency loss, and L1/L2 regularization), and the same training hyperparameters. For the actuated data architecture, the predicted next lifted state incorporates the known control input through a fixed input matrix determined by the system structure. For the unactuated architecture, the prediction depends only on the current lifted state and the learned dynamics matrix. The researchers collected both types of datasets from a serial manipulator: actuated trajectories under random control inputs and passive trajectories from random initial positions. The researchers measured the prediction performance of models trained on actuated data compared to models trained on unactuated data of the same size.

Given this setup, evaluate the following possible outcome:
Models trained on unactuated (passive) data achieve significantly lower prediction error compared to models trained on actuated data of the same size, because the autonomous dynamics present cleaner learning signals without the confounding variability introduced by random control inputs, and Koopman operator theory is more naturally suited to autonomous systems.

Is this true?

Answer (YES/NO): NO